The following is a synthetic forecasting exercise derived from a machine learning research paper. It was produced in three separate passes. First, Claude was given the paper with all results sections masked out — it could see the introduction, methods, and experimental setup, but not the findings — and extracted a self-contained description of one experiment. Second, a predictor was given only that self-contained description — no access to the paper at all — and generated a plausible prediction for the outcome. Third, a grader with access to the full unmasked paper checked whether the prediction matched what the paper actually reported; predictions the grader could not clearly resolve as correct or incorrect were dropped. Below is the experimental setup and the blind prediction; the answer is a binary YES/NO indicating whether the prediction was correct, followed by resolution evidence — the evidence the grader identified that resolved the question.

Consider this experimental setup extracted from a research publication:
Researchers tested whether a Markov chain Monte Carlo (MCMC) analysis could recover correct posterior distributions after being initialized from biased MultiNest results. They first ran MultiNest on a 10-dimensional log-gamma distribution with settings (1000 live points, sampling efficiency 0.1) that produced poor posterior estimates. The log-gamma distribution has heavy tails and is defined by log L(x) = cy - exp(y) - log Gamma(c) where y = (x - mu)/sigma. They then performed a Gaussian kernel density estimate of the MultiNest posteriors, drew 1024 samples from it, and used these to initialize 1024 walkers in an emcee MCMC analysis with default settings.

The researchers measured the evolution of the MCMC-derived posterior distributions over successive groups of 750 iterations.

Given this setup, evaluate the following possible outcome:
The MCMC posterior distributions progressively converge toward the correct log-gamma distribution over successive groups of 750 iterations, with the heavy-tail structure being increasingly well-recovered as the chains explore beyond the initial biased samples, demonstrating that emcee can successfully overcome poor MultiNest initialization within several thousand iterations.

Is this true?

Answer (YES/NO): YES